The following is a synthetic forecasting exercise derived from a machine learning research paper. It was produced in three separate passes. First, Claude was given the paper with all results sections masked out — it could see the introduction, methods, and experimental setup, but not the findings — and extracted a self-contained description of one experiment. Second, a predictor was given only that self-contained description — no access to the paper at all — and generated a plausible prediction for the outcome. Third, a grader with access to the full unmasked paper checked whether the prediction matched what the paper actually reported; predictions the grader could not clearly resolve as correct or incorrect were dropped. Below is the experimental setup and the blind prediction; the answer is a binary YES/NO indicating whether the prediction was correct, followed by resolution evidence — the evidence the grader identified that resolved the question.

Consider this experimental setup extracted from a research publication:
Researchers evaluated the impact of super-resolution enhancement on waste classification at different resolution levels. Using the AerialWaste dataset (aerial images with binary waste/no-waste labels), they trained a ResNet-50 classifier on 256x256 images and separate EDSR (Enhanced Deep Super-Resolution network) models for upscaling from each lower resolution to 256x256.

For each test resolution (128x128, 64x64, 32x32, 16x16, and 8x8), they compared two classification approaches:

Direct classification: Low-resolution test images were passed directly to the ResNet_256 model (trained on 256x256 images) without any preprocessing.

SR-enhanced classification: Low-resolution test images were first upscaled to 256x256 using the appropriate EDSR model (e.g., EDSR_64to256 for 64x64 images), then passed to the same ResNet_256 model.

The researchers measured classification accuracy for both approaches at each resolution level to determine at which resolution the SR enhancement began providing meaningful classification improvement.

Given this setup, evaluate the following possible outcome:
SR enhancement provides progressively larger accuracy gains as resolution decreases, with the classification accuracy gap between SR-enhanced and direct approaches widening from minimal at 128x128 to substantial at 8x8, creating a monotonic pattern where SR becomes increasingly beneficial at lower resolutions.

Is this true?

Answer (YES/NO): NO